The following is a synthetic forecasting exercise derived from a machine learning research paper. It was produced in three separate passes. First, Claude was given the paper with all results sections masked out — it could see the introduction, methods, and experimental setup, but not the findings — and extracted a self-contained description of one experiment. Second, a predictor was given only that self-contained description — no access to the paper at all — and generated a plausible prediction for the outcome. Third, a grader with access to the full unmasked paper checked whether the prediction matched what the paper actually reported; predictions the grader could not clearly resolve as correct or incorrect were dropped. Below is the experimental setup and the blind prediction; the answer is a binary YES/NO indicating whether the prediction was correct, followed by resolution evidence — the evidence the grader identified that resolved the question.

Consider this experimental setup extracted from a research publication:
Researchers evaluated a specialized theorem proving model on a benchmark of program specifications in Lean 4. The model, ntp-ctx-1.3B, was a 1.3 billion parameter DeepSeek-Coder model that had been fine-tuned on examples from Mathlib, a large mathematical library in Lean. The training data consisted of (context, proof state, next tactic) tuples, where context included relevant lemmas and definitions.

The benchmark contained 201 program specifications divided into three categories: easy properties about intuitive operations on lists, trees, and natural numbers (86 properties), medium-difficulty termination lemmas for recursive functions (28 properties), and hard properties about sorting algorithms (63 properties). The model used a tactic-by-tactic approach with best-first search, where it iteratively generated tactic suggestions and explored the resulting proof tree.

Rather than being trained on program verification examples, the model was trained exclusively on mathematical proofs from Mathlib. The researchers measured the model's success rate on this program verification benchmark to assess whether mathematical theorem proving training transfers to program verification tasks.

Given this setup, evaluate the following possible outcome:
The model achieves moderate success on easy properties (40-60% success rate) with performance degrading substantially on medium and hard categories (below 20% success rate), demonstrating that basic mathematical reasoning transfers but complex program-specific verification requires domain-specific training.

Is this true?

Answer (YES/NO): NO